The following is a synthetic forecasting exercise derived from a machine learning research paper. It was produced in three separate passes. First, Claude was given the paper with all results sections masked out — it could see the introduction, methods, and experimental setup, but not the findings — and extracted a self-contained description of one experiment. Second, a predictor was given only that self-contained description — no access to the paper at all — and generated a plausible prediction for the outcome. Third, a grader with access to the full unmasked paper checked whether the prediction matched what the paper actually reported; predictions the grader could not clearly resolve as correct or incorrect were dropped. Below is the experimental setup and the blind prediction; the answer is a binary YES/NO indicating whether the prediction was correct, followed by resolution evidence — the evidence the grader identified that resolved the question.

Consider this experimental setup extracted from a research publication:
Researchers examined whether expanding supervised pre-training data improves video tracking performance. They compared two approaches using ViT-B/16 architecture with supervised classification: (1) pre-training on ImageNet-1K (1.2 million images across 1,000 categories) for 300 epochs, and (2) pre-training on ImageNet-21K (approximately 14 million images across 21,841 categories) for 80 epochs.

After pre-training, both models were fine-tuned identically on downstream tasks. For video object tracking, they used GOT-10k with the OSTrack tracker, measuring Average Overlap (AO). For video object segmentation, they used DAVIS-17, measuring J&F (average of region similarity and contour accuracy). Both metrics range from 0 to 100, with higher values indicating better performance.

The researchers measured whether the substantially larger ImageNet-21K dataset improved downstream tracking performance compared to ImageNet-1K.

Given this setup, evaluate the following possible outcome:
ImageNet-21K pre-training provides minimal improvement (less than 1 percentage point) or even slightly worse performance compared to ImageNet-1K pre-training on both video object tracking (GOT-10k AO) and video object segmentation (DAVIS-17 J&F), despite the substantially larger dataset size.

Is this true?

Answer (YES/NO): YES